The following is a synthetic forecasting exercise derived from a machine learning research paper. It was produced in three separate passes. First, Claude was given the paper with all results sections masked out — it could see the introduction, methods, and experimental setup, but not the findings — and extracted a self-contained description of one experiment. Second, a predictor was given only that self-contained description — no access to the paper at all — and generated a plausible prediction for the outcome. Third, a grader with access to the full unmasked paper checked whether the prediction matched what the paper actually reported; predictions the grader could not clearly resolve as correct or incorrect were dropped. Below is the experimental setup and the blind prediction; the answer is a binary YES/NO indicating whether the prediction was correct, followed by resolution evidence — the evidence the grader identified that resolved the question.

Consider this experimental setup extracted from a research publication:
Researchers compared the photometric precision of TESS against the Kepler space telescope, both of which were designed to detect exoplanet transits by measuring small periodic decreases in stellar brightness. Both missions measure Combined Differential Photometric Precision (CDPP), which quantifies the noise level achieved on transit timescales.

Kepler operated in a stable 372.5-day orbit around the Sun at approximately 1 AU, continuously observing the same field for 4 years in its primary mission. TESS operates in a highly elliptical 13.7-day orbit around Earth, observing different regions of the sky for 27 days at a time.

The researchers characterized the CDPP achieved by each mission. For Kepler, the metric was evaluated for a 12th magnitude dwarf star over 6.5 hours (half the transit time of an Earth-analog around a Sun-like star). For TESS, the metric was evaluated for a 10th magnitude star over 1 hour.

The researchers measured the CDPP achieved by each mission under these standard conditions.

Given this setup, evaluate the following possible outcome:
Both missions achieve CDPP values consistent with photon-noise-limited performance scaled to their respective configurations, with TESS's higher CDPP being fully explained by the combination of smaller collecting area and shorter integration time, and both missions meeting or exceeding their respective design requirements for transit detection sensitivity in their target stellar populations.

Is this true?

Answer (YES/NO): NO